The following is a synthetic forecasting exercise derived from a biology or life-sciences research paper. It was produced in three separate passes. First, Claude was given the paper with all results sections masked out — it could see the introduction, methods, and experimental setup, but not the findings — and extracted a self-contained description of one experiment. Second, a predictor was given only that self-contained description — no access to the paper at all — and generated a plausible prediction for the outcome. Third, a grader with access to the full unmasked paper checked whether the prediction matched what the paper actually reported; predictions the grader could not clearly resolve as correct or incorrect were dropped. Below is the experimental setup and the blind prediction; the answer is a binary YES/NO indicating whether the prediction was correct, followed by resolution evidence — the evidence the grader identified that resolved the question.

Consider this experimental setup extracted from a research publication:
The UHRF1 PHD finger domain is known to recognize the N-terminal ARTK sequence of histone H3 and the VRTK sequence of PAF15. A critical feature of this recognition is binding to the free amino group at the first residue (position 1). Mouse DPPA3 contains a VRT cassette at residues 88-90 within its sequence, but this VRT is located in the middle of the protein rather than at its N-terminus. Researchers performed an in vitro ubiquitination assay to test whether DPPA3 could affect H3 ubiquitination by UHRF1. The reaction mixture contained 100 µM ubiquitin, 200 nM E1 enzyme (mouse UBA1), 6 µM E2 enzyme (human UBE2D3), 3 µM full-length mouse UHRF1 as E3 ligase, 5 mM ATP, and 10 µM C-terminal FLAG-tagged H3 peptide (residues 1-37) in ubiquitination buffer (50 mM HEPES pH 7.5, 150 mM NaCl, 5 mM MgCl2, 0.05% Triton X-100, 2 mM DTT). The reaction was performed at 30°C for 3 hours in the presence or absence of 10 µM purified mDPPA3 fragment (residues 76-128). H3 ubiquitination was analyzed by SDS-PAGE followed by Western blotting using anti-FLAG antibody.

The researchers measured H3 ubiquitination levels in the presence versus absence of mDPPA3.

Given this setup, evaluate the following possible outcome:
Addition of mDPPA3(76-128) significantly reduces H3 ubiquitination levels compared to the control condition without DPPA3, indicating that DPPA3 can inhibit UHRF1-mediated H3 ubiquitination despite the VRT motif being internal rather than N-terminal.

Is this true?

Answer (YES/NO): YES